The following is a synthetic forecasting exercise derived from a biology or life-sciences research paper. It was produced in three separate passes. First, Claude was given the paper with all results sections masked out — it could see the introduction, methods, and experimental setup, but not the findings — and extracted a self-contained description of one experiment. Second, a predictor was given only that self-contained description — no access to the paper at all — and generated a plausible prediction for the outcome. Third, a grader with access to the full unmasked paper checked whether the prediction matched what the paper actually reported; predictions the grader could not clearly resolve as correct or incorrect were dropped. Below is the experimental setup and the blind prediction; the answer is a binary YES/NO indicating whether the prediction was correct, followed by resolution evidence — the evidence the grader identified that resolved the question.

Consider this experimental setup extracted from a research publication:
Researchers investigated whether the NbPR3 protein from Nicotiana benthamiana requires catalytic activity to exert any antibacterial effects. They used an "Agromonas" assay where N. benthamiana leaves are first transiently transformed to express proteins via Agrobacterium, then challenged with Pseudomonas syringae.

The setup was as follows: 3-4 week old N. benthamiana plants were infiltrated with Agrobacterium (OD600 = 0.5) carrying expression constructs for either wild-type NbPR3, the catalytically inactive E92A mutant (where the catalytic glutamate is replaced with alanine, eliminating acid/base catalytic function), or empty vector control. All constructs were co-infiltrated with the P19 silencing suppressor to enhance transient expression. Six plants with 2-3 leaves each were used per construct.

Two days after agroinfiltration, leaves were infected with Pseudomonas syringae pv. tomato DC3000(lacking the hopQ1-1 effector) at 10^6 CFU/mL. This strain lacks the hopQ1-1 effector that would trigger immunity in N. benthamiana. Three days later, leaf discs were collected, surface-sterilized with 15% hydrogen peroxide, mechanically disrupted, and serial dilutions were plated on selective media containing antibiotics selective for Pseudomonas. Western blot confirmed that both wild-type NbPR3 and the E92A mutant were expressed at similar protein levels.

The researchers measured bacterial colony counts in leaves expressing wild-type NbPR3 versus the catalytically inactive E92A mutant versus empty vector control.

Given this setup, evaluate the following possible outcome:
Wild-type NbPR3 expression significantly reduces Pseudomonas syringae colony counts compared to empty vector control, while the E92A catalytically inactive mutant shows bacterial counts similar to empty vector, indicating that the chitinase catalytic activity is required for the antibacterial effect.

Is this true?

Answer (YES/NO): NO